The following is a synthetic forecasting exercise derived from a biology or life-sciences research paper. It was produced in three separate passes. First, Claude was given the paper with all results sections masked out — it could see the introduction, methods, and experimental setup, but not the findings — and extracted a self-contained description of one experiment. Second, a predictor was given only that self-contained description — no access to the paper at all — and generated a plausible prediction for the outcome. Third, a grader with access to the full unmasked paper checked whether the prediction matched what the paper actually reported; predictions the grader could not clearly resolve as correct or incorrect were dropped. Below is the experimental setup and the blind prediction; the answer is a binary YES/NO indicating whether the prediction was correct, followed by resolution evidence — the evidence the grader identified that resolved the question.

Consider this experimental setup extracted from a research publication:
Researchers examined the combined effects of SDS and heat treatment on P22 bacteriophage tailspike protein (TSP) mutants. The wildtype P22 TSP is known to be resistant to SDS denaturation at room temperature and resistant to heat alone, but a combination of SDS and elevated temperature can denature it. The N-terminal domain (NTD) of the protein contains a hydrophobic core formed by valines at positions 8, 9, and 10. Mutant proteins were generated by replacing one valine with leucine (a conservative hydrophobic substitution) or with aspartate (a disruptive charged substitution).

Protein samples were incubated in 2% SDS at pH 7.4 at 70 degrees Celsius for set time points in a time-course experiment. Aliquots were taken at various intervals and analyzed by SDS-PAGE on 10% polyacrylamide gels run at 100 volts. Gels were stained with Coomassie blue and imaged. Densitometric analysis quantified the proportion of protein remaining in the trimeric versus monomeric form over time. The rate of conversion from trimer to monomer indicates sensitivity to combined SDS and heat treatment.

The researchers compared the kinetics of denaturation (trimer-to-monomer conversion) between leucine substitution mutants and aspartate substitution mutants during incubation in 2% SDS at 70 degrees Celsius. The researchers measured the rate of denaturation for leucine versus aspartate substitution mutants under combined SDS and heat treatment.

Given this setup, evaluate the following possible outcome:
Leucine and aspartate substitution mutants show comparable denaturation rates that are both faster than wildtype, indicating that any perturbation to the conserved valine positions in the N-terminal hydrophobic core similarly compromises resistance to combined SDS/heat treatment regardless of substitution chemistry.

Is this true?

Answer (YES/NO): NO